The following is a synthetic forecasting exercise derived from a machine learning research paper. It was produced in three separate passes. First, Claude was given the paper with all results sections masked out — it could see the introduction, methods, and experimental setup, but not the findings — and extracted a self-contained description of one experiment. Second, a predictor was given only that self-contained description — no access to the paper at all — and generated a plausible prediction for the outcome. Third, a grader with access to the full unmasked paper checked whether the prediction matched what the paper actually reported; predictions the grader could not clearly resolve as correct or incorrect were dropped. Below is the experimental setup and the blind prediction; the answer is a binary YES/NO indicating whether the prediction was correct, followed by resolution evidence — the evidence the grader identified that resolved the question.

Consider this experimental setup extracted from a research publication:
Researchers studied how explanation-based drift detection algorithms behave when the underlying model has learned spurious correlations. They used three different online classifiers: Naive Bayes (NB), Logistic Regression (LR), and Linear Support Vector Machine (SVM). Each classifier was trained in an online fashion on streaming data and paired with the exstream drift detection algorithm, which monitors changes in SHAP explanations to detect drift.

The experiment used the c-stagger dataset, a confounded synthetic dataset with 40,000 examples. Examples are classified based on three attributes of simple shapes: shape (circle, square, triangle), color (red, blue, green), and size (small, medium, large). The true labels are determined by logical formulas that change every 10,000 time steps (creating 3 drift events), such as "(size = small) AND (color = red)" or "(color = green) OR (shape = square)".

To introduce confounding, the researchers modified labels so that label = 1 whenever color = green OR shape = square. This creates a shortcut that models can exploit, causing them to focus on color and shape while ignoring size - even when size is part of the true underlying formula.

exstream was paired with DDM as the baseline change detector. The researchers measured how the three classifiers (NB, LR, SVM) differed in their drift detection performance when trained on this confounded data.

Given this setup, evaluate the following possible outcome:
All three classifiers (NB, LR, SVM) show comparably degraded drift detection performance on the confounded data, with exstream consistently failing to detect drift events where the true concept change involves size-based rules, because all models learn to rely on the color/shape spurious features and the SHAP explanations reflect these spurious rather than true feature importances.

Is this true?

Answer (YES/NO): NO